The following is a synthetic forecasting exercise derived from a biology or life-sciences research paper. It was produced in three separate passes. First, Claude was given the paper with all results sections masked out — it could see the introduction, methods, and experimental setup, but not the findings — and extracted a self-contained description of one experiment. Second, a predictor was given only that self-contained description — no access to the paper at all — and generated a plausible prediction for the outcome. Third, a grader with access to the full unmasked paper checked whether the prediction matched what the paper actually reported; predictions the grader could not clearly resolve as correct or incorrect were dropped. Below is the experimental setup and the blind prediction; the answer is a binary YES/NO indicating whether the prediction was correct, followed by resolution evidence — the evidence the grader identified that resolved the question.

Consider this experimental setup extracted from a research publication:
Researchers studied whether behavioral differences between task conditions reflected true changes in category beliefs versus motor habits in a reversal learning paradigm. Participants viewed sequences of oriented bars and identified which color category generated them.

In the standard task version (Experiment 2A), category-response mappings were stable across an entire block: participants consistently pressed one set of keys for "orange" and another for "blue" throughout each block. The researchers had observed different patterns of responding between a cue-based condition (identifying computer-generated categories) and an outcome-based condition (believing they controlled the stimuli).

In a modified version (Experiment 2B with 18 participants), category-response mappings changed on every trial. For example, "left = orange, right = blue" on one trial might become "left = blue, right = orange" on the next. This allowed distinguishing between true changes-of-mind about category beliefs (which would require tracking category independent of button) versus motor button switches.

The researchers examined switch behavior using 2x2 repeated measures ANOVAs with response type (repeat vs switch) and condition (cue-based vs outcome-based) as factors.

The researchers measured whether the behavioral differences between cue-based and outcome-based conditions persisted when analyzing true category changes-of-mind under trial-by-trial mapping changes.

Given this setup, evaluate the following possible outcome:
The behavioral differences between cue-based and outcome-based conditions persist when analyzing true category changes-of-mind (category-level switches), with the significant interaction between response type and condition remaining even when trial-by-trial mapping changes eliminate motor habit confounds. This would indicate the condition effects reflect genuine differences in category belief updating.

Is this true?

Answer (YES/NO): YES